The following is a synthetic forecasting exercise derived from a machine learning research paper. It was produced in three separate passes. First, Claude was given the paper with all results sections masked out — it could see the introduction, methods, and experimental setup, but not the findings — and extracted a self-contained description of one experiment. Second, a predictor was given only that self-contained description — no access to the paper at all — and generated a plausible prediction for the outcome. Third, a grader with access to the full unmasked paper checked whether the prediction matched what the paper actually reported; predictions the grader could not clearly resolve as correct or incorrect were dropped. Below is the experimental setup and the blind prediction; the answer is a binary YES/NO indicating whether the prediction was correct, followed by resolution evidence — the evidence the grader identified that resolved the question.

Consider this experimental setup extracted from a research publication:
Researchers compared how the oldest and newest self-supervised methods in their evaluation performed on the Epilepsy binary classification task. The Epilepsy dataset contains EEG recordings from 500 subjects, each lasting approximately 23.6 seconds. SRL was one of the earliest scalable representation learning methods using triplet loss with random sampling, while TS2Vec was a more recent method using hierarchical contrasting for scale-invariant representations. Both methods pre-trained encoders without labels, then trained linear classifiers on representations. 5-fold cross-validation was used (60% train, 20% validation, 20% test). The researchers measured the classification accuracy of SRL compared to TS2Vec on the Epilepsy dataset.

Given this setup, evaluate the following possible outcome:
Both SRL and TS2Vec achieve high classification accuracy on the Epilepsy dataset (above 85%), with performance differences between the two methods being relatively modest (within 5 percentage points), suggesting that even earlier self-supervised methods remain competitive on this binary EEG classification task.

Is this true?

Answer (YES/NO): NO